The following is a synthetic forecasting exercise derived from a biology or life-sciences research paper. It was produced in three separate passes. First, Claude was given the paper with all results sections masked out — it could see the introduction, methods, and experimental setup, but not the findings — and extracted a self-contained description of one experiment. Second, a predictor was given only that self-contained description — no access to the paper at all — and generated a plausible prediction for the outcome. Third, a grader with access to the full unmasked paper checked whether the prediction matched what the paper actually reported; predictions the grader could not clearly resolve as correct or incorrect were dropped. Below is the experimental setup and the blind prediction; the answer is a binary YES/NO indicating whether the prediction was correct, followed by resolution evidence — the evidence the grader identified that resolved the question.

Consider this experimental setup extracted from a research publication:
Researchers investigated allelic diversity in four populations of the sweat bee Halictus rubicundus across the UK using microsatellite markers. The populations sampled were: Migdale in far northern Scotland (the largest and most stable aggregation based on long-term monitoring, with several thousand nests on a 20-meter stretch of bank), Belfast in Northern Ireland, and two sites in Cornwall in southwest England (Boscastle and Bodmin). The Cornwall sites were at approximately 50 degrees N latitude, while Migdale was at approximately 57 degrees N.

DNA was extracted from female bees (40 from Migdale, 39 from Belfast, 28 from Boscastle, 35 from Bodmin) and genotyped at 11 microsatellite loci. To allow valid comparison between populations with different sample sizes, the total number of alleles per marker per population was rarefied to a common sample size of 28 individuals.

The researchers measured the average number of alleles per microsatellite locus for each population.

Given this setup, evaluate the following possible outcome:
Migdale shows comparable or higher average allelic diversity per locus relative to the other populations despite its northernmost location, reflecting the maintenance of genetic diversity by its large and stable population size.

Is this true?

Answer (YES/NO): NO